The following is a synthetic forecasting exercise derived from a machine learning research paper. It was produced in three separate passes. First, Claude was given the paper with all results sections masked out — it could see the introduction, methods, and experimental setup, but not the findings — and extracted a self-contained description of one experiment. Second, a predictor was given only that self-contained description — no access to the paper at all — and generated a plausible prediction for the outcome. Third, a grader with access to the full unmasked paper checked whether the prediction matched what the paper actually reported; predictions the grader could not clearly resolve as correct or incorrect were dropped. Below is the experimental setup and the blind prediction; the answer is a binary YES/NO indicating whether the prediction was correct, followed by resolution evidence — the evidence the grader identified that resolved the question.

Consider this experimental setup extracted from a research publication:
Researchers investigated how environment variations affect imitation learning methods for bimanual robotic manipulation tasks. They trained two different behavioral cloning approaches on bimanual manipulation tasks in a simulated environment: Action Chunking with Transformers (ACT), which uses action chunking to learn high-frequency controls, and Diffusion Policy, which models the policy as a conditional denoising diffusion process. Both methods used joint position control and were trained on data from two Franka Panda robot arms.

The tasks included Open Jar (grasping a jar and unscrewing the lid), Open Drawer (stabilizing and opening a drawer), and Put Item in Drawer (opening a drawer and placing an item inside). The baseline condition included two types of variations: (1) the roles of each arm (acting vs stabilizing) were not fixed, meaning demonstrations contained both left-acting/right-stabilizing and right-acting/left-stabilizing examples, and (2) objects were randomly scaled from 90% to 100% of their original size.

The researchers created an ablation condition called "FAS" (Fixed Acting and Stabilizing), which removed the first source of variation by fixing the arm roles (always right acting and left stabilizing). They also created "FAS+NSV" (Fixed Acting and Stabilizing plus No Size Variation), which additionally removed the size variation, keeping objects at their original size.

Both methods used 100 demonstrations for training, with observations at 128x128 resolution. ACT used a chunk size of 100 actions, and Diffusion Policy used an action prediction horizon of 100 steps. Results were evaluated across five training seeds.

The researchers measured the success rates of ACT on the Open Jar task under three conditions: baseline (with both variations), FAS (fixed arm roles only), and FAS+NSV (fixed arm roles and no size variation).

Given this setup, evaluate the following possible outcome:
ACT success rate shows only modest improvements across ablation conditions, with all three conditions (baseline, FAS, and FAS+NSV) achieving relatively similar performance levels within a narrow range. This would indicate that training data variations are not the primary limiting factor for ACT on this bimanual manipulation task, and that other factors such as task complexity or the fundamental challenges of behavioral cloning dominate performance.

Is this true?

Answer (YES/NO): NO